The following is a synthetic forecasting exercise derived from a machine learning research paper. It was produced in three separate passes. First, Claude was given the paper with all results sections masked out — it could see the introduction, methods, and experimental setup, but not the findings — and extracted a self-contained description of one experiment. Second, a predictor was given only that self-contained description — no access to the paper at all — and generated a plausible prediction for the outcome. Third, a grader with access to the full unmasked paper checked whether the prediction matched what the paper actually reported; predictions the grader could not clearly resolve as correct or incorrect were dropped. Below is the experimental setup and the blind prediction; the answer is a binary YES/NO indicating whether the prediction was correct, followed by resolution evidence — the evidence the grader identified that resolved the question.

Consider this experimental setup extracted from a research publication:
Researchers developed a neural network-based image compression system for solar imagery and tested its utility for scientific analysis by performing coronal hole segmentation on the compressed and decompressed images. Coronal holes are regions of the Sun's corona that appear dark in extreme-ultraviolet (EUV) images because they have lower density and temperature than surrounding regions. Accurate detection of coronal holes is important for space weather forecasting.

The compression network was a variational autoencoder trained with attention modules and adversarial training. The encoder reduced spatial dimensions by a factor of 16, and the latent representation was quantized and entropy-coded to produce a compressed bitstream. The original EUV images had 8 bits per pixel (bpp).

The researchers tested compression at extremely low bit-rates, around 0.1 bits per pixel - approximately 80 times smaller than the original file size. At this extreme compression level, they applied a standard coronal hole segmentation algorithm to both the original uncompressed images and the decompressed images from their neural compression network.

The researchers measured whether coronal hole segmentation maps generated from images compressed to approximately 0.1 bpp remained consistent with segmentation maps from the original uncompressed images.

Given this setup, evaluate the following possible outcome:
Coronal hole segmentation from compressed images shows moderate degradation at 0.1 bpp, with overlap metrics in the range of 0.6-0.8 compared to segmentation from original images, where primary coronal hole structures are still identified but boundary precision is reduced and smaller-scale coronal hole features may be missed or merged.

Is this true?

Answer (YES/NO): NO